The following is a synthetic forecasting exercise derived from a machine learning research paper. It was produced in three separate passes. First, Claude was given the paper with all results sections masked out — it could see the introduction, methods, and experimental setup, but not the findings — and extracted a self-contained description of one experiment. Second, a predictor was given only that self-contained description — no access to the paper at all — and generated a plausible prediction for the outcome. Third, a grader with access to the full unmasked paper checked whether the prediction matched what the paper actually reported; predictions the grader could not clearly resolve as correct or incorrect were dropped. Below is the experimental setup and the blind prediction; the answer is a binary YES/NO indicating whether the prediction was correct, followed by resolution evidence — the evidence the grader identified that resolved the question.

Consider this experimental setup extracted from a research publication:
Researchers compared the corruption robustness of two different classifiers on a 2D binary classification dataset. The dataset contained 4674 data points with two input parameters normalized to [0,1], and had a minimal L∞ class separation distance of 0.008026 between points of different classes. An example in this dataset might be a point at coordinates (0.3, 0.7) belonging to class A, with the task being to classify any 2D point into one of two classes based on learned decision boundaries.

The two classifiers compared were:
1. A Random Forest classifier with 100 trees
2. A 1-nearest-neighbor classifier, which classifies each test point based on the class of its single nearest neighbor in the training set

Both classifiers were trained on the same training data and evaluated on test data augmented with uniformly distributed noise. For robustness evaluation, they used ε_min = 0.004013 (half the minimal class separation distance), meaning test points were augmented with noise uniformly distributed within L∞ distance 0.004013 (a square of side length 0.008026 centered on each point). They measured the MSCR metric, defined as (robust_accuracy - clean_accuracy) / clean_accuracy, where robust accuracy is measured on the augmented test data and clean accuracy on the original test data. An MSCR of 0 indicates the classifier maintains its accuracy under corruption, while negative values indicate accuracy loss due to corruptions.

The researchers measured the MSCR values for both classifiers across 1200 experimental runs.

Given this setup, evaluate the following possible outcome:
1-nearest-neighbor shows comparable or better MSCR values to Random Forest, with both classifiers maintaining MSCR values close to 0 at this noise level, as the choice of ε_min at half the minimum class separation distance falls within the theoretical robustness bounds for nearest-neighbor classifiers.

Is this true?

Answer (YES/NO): NO